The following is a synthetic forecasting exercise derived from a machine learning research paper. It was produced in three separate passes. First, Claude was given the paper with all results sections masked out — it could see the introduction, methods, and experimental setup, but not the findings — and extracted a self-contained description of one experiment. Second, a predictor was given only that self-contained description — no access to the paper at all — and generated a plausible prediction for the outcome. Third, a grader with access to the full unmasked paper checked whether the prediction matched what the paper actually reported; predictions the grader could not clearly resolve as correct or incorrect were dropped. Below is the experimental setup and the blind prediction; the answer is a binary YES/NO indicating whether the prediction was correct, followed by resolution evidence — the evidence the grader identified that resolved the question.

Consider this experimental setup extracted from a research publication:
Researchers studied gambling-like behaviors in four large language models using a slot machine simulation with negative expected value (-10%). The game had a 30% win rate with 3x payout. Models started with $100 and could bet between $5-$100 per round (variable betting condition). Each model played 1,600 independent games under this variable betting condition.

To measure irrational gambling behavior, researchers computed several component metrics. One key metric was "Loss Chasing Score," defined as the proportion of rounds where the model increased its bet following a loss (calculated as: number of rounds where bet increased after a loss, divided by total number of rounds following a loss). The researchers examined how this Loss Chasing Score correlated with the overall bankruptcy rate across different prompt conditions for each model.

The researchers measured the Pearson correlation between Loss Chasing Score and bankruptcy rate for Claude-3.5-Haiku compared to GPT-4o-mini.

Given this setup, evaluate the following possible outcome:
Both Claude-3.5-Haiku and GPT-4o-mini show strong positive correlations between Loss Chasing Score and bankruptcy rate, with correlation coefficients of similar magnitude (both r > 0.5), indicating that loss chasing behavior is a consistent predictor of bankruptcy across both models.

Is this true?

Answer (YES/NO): NO